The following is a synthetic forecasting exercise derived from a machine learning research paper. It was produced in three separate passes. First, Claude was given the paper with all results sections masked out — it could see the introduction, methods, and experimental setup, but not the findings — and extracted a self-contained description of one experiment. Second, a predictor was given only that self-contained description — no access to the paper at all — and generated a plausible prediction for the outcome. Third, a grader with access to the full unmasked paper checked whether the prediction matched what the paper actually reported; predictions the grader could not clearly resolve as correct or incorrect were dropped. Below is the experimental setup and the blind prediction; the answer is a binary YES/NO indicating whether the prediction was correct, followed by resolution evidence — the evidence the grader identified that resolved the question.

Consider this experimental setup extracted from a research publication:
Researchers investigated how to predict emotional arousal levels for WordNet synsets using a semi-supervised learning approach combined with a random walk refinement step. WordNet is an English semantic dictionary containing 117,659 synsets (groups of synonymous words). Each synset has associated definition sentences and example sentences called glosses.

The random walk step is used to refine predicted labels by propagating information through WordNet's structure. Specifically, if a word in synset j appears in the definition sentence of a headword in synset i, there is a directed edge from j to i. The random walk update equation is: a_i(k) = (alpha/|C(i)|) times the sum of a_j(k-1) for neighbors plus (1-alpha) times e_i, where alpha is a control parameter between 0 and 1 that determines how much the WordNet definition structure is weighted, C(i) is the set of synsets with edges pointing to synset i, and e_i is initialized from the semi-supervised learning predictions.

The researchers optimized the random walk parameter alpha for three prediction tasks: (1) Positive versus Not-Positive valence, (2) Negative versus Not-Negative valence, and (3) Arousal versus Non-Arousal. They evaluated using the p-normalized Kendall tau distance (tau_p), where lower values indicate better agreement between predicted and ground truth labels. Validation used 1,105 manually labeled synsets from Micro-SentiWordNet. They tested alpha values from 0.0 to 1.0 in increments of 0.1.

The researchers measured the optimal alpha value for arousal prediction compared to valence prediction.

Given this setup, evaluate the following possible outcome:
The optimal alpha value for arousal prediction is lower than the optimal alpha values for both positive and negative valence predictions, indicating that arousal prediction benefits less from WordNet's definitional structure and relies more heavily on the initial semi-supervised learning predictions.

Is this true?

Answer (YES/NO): YES